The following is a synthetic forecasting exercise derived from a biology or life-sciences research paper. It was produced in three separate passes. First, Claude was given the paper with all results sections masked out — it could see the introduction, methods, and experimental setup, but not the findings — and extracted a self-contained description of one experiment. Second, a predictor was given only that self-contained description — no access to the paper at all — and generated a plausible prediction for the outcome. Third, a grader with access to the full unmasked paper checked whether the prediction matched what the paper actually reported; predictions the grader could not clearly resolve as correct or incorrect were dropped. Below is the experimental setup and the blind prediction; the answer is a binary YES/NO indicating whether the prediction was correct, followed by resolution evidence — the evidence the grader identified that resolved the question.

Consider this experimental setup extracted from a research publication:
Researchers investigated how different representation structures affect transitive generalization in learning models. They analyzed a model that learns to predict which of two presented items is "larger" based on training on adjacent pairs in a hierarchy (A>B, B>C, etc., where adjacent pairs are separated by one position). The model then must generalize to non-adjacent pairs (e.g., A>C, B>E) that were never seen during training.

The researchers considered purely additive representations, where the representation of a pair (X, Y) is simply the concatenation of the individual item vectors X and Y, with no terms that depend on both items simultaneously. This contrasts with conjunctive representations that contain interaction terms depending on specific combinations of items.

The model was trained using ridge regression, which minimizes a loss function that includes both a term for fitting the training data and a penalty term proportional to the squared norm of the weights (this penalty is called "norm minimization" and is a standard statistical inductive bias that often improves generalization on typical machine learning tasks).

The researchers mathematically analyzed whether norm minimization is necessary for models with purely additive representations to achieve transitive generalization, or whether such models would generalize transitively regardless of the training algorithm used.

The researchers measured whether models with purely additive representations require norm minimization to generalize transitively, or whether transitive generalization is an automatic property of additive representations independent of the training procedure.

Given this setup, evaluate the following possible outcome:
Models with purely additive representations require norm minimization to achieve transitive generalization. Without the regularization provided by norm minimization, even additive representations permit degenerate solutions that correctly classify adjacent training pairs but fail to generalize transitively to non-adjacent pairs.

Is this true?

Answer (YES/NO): NO